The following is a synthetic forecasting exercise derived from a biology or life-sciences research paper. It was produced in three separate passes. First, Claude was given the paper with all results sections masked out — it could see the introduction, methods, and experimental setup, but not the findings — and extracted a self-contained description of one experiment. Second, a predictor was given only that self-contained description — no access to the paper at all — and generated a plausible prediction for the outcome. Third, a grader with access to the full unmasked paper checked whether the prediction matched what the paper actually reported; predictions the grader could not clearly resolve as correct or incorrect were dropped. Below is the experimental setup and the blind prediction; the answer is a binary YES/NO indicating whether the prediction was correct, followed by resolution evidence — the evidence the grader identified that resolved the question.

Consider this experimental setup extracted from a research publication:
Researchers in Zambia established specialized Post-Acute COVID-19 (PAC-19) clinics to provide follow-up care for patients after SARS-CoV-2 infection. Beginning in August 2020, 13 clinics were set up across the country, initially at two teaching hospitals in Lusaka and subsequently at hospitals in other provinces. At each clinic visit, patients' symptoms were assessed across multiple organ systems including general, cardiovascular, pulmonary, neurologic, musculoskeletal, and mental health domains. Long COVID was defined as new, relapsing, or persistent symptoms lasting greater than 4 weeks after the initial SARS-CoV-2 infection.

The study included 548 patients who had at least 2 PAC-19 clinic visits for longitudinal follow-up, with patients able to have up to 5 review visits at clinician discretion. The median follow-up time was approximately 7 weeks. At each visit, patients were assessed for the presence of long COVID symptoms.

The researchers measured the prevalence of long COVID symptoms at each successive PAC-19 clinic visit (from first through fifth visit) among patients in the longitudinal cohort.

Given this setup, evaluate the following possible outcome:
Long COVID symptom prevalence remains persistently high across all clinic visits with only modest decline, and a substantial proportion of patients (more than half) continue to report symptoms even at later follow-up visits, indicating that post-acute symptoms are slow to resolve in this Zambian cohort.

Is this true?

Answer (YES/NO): NO